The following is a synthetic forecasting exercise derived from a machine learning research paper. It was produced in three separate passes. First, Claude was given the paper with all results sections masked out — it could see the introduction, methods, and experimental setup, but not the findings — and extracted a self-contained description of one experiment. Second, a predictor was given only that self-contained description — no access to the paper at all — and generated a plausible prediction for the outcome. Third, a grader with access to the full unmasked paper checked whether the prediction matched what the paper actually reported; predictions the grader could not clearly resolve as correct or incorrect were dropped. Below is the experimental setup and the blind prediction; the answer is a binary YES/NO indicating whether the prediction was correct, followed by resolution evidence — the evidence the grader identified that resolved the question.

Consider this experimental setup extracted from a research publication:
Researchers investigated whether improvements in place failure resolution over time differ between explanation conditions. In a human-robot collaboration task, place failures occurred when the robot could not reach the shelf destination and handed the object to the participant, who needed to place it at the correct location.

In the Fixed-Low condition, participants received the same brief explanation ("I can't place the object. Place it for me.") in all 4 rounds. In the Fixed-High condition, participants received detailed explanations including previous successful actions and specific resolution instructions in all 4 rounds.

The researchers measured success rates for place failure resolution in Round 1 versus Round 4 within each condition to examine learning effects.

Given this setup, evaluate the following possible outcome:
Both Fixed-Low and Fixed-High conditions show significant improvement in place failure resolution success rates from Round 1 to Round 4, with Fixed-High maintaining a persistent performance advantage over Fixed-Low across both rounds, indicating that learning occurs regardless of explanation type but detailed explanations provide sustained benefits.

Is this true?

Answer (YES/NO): NO